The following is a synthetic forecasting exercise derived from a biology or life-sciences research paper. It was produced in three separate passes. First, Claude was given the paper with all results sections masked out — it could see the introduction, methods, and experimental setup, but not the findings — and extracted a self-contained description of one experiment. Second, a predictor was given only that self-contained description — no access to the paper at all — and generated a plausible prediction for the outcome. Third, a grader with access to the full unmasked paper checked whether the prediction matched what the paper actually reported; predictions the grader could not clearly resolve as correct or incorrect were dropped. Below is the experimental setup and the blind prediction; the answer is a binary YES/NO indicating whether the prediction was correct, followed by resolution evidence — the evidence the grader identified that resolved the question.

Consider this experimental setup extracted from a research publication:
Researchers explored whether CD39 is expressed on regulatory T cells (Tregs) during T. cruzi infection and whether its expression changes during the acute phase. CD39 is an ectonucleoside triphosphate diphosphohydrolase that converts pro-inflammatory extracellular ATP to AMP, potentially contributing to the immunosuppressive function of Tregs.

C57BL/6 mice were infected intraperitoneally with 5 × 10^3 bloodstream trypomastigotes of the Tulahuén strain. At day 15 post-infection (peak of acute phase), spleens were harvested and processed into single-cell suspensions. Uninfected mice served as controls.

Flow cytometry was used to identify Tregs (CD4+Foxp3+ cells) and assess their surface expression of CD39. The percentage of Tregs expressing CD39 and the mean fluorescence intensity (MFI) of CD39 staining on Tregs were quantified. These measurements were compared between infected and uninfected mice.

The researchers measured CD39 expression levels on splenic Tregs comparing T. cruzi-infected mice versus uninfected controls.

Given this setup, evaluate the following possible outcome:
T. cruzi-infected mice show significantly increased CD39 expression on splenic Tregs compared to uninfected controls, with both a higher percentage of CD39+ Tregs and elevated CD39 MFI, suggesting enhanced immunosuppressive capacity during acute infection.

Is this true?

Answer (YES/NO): YES